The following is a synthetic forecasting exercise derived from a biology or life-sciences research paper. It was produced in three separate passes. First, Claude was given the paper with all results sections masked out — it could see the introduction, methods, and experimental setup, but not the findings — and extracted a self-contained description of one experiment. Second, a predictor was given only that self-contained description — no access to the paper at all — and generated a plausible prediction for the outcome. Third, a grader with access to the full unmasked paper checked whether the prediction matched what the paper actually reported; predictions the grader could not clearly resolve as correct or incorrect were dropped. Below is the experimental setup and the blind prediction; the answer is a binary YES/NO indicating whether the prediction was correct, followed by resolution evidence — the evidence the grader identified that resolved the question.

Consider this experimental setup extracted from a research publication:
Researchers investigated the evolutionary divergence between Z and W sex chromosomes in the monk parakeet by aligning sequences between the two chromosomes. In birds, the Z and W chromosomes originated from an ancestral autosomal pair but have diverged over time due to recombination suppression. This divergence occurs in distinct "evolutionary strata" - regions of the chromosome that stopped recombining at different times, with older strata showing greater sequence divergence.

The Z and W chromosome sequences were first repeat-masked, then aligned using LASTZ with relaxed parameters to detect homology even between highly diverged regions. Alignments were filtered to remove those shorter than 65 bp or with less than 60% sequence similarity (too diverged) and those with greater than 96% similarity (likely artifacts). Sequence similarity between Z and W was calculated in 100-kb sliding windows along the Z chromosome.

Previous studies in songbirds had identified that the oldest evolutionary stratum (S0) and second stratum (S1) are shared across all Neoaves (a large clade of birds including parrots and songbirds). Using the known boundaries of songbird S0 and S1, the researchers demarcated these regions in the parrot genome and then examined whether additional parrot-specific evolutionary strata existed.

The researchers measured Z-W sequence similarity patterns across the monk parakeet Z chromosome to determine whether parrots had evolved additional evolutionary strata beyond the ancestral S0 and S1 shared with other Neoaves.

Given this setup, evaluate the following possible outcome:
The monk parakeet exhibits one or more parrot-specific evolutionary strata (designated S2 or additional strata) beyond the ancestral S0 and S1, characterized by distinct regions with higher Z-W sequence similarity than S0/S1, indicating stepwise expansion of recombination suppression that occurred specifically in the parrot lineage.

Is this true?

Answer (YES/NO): YES